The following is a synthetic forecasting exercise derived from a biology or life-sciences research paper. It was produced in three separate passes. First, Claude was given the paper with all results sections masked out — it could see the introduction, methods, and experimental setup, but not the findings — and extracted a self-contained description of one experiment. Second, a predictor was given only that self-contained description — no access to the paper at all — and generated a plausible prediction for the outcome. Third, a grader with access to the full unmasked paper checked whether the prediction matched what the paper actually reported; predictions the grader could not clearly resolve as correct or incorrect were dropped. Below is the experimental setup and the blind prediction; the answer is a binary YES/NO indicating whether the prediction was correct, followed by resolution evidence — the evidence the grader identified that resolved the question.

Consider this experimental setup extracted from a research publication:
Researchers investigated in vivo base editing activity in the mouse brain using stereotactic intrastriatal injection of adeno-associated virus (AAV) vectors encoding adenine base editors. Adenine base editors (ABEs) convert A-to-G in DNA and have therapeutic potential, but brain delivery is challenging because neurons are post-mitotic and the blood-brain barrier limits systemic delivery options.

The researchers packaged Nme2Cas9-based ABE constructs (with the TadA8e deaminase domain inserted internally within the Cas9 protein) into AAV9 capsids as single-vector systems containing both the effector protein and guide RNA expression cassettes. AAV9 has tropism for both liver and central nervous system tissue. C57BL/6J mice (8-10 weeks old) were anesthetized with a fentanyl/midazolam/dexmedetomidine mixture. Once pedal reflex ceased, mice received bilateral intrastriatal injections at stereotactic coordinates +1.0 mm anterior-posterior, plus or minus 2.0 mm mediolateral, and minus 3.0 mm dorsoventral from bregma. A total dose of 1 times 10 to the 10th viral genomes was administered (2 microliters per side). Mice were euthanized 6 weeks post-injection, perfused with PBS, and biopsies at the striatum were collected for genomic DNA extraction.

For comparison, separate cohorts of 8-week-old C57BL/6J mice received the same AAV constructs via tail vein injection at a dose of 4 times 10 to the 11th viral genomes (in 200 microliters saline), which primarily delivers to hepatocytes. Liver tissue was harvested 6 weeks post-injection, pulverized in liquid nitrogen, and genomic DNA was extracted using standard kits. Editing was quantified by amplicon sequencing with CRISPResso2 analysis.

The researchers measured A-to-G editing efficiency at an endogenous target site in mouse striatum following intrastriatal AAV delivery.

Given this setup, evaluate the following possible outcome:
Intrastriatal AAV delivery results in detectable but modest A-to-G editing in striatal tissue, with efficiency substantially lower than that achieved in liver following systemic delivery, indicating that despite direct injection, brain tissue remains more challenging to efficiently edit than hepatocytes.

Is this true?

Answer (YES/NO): NO